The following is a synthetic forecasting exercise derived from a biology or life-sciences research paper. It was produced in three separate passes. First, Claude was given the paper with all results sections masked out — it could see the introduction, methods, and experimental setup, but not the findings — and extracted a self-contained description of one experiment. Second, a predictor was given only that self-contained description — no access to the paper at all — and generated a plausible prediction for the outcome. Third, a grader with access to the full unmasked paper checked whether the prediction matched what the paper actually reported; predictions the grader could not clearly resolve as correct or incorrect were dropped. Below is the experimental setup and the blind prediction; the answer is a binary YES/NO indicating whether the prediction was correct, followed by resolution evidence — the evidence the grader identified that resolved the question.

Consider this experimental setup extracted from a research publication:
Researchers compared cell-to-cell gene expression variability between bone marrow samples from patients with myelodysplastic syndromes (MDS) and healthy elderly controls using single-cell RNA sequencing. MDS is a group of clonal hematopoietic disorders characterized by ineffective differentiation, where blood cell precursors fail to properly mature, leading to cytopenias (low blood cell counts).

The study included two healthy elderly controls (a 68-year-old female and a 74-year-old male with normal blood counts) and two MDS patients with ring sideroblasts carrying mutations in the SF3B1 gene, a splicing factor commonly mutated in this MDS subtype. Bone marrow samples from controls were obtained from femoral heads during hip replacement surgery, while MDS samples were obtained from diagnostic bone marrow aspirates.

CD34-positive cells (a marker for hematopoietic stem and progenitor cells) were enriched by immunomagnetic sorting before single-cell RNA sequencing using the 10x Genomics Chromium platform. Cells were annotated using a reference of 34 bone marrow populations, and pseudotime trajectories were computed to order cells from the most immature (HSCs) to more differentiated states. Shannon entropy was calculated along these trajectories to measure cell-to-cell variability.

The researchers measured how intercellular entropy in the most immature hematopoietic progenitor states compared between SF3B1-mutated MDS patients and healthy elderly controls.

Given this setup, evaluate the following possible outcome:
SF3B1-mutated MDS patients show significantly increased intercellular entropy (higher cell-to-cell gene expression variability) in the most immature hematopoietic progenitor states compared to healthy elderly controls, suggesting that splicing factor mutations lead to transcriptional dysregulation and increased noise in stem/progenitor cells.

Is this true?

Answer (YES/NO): YES